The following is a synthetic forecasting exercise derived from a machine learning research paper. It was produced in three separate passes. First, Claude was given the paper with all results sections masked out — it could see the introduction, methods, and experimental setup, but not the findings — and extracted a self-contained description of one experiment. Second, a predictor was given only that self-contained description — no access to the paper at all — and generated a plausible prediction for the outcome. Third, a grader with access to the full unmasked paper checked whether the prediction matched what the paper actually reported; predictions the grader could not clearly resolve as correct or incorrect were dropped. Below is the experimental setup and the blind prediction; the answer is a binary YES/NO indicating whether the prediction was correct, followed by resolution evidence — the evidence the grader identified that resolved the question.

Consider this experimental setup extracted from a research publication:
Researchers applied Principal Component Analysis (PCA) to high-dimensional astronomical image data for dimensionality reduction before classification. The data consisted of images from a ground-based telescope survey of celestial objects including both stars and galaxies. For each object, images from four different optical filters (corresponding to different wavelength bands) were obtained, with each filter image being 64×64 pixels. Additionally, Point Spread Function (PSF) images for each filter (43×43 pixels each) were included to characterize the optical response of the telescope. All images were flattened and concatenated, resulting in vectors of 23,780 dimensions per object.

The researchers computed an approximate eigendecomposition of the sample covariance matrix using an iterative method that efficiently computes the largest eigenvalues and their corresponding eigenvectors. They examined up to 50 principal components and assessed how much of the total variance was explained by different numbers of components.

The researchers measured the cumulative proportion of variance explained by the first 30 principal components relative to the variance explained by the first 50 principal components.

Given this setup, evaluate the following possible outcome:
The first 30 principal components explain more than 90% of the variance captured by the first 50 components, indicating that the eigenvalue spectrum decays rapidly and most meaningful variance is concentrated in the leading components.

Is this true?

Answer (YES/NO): YES